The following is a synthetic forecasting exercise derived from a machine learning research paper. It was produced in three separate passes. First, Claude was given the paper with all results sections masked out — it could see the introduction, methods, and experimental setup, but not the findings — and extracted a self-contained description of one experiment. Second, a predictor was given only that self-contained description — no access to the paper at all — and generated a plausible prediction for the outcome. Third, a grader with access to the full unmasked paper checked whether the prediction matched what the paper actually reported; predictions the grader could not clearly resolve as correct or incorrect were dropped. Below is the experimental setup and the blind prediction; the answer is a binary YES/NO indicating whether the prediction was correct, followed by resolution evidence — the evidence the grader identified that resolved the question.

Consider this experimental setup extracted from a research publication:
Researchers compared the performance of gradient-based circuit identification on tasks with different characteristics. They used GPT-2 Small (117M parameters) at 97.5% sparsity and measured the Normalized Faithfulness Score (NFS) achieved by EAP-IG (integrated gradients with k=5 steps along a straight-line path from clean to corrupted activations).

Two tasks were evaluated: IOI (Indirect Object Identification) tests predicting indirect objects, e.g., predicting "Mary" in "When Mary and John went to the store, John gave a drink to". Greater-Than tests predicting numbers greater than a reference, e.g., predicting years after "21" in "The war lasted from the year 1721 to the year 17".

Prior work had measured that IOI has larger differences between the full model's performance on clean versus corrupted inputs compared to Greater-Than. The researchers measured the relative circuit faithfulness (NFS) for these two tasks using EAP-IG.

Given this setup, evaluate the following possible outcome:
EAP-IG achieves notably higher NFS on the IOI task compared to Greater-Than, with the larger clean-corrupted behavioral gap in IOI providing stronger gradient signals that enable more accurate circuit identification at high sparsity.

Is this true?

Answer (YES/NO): NO